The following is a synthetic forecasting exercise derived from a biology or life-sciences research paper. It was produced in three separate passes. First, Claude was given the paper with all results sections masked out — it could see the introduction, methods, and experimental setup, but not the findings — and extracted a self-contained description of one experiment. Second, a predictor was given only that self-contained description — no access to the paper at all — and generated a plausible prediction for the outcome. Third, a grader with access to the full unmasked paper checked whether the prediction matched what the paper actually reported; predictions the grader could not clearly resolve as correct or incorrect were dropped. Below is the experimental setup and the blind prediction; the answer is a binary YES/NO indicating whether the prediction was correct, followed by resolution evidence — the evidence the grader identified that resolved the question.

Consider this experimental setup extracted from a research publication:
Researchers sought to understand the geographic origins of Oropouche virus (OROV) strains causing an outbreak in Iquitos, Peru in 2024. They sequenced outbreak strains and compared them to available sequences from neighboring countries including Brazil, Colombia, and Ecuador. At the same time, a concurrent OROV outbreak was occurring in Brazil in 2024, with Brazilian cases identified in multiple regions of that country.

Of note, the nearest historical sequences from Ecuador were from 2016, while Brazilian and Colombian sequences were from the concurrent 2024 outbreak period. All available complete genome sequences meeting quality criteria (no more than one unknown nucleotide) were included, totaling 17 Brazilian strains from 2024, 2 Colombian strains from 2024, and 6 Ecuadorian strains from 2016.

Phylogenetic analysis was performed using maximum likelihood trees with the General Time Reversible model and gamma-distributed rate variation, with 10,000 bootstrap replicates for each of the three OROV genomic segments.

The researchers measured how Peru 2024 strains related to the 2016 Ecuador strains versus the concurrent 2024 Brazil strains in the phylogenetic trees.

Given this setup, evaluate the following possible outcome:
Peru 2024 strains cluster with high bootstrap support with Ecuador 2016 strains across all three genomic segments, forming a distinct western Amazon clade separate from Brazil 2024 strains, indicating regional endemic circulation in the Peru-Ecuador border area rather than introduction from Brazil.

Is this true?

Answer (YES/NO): NO